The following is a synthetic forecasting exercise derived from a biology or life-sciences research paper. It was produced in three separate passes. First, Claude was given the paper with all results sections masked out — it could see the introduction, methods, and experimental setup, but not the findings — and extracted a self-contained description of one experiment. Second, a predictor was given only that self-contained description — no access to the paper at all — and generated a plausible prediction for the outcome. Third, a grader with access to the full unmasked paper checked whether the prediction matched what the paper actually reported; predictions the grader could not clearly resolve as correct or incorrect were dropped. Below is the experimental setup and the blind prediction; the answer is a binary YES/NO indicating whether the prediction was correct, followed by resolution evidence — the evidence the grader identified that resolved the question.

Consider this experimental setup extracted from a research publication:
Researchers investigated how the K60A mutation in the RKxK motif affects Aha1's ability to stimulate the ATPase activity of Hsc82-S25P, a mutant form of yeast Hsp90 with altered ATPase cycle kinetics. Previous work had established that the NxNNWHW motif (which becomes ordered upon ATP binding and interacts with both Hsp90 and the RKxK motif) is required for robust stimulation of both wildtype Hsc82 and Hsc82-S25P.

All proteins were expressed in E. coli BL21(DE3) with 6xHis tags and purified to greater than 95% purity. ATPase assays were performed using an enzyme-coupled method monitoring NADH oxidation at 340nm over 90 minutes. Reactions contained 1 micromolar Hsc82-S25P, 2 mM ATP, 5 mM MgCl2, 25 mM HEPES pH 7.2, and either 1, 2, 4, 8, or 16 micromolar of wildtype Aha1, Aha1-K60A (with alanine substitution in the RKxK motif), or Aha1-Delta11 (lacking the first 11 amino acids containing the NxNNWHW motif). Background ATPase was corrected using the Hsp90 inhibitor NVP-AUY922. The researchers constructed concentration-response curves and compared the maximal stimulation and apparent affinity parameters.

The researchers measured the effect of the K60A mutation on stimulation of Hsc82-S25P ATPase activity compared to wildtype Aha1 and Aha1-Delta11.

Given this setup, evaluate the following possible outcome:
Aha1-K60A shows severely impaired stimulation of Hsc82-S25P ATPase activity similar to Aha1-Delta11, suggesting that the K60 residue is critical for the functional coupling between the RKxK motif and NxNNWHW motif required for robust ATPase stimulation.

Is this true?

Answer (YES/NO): YES